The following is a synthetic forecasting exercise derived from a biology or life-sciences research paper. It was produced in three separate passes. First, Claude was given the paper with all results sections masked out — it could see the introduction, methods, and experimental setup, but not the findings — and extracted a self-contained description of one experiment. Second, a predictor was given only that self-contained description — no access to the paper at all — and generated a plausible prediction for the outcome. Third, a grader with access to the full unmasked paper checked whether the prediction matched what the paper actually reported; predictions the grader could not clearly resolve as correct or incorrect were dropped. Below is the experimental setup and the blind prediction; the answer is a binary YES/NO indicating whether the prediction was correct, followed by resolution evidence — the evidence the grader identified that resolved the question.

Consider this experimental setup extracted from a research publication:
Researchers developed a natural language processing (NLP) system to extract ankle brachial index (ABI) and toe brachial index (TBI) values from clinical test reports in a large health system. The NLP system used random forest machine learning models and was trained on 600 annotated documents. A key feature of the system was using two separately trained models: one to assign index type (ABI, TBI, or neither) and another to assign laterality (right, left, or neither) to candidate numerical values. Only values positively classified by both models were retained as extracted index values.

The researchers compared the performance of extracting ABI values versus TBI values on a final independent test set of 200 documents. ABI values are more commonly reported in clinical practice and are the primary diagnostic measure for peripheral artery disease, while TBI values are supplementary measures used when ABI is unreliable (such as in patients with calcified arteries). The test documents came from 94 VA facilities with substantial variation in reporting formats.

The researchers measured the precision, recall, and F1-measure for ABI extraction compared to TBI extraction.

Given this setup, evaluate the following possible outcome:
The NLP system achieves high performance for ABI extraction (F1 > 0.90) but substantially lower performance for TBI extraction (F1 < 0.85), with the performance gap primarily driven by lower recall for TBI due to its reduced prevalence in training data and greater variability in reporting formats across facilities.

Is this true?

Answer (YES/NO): NO